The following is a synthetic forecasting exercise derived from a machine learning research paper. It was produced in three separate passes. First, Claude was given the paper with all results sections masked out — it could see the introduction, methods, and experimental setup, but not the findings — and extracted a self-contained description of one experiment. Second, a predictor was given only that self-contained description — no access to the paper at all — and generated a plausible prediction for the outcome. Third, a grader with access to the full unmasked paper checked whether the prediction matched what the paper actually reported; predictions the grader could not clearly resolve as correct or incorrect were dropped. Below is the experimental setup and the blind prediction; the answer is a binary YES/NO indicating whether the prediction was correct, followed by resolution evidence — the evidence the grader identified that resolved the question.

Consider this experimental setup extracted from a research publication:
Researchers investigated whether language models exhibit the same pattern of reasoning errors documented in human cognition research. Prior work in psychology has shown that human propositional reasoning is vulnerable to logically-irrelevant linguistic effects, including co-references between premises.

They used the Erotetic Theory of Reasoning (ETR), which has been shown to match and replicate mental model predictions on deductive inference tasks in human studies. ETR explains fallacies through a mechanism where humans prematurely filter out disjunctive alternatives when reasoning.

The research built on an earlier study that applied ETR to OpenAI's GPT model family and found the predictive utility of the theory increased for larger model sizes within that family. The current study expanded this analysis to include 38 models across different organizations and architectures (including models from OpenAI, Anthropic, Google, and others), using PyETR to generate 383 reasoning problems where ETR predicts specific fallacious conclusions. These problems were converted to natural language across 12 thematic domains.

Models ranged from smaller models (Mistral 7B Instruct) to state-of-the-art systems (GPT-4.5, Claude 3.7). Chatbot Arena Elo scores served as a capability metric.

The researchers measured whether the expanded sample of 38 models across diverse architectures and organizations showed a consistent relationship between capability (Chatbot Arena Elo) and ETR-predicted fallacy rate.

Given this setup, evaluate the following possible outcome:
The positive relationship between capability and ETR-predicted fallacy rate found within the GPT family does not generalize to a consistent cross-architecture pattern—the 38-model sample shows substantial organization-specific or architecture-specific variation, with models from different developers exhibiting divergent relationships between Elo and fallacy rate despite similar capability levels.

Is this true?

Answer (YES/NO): NO